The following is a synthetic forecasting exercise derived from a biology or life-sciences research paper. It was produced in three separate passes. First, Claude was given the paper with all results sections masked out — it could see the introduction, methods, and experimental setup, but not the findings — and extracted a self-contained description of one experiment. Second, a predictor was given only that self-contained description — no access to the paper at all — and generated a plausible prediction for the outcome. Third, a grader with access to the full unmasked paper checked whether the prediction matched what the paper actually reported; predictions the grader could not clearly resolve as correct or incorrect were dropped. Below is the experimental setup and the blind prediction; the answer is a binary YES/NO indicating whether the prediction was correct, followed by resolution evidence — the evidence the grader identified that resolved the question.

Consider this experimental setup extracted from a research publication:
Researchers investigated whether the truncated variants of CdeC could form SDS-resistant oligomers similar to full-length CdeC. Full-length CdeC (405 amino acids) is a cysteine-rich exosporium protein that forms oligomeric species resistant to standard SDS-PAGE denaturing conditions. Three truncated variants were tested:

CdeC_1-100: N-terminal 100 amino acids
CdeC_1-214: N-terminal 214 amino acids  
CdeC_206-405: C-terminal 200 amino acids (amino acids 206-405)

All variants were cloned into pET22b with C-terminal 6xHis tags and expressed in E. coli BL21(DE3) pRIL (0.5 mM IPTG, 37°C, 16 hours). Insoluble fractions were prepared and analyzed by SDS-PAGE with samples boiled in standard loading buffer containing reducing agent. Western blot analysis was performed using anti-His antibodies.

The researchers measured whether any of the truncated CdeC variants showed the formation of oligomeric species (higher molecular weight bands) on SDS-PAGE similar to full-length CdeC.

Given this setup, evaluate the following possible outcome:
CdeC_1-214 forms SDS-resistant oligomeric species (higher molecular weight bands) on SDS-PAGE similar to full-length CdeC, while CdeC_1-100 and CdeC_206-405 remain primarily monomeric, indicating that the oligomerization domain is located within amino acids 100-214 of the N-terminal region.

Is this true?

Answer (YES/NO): NO